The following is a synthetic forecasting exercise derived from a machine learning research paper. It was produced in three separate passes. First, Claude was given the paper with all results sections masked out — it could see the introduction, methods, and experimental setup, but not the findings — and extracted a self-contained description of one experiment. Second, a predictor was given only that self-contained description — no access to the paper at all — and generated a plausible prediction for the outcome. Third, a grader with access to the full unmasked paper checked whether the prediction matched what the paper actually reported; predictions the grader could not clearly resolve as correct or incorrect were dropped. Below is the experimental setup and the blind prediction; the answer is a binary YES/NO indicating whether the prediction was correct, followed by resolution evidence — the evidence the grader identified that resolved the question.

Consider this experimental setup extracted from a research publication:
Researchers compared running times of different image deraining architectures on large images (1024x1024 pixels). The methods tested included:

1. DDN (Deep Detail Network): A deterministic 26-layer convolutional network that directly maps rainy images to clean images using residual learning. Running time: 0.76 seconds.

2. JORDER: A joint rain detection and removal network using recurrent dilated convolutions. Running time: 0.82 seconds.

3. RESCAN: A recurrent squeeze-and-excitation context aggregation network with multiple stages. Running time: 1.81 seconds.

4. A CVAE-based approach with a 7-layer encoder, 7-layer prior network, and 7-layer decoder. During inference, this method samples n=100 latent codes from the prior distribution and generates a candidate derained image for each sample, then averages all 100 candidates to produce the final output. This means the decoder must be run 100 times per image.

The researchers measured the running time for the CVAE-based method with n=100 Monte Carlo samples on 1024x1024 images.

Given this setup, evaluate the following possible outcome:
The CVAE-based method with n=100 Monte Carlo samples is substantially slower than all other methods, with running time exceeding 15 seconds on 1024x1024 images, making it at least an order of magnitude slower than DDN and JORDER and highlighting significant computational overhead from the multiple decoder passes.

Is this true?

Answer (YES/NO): NO